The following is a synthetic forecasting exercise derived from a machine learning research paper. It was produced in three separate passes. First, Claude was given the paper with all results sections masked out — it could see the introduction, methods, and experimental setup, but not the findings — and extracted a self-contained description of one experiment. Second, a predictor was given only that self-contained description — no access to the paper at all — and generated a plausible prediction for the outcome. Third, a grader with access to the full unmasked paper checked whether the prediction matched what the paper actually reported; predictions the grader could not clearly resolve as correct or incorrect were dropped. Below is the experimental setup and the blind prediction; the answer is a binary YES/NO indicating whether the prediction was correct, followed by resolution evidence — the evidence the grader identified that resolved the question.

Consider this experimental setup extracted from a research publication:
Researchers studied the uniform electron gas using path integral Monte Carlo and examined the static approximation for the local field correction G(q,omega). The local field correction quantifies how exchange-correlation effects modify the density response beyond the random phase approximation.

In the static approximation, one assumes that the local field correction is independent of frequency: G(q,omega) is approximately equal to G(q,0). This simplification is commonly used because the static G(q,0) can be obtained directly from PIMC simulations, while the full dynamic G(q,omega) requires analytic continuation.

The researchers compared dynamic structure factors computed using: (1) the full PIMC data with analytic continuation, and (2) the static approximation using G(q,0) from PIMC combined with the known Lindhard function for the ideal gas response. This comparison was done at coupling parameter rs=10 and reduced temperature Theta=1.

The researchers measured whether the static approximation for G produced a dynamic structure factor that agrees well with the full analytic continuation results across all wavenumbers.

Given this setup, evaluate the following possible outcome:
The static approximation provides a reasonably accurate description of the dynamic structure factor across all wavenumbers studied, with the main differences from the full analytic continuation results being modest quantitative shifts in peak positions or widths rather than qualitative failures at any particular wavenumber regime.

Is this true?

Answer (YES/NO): YES